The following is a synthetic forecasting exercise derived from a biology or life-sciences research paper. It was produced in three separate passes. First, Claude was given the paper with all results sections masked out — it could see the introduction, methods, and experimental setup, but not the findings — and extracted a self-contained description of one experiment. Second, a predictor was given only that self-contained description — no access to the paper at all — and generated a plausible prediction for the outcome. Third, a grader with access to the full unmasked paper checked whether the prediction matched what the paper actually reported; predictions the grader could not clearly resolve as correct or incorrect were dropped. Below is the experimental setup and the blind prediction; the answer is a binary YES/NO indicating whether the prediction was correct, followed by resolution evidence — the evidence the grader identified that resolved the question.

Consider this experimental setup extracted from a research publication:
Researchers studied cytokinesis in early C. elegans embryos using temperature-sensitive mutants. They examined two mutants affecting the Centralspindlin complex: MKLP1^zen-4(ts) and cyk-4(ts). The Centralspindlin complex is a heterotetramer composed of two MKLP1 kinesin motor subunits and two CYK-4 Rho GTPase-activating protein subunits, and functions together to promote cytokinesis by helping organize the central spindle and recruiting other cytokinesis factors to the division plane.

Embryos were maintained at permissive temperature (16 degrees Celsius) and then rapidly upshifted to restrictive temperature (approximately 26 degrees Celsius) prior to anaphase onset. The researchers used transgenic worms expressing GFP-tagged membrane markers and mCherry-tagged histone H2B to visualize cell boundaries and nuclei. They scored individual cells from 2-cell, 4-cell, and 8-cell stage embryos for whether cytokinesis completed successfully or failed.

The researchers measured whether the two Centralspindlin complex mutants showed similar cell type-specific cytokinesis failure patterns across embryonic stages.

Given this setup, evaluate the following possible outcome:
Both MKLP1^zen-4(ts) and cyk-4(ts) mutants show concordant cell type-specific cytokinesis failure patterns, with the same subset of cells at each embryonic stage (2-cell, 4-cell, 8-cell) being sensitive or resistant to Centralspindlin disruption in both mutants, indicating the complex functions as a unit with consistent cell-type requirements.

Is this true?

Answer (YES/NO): NO